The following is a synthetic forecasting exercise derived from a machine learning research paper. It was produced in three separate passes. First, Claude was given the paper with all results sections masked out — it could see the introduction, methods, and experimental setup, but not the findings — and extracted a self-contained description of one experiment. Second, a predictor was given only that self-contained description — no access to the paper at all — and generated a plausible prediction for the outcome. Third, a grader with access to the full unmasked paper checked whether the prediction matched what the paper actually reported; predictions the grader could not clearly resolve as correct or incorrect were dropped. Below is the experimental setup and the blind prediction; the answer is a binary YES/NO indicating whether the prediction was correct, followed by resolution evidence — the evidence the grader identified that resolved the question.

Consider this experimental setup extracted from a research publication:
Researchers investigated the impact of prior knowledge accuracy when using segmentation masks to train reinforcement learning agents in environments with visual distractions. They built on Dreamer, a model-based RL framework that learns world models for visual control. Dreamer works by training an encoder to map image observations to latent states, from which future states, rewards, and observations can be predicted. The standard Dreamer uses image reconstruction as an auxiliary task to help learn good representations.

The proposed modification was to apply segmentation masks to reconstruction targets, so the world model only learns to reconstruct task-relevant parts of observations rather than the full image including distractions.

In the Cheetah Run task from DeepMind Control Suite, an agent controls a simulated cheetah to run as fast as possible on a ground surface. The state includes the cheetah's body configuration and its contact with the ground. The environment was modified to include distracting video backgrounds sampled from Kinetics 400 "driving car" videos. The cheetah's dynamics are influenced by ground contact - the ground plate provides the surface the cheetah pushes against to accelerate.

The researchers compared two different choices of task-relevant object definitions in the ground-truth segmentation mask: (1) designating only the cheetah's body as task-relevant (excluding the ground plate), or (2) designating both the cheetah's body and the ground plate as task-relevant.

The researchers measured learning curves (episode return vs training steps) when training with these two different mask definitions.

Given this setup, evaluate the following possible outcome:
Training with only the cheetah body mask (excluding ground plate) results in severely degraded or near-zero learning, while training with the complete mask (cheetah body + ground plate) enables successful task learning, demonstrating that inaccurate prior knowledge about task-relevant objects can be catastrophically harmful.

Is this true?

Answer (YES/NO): NO